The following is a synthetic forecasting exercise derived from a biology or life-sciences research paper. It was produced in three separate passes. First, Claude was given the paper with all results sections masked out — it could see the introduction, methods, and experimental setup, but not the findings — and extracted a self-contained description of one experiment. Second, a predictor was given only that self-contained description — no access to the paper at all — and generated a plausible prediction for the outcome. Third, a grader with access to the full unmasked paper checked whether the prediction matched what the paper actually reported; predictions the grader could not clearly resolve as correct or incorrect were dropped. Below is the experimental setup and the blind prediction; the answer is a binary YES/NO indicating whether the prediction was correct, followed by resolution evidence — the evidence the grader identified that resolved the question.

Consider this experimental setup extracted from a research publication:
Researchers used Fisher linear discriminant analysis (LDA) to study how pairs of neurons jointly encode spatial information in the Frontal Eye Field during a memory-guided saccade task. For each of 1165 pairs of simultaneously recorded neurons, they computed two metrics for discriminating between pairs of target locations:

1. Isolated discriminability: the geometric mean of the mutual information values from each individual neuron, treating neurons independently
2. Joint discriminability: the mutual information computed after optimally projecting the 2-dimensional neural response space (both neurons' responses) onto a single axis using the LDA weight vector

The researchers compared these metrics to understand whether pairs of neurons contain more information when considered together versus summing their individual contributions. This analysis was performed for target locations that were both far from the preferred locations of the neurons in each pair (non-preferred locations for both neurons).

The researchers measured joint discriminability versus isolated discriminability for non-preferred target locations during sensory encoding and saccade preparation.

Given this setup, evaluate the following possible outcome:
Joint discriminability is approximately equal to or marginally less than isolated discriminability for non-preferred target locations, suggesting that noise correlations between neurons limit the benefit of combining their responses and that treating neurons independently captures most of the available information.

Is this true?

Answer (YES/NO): NO